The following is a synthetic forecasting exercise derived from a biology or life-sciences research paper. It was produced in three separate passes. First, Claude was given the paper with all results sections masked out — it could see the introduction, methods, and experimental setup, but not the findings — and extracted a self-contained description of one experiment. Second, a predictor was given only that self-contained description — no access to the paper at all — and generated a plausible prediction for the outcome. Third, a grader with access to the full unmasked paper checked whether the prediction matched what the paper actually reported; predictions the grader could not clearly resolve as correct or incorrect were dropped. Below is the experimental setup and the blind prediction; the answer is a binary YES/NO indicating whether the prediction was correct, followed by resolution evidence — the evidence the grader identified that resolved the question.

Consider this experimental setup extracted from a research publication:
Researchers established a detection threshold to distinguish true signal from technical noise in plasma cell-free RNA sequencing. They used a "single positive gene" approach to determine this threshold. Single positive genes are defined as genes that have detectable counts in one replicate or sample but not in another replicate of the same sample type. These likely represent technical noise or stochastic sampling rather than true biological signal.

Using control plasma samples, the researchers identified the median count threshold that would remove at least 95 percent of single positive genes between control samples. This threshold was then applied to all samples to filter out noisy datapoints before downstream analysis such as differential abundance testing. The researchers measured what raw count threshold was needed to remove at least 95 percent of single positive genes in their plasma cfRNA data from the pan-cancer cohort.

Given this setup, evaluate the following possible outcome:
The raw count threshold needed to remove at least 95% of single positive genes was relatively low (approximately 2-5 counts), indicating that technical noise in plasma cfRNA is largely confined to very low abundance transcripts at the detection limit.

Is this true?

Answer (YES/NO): NO